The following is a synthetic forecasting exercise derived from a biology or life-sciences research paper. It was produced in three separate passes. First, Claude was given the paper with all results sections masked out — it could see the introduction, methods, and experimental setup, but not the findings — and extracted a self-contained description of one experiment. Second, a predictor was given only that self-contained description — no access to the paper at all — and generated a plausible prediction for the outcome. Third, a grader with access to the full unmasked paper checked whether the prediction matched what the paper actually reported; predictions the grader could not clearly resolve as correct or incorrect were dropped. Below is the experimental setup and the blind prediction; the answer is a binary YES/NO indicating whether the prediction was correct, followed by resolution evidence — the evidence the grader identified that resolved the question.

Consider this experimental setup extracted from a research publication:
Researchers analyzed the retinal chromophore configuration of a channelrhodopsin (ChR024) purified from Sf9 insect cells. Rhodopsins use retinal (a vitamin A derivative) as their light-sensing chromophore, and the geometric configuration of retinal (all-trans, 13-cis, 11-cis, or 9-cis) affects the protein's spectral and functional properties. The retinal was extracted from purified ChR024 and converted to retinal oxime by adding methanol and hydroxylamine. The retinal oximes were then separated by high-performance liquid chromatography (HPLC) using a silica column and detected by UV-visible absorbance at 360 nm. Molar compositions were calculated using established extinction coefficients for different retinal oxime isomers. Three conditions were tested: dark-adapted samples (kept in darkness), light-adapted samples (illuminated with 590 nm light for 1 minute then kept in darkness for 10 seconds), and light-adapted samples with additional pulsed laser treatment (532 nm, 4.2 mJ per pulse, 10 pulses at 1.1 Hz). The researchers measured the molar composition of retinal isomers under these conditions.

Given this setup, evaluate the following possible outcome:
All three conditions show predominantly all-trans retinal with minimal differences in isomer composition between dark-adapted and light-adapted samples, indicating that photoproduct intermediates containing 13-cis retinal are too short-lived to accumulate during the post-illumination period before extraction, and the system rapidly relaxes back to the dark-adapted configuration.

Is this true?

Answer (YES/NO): NO